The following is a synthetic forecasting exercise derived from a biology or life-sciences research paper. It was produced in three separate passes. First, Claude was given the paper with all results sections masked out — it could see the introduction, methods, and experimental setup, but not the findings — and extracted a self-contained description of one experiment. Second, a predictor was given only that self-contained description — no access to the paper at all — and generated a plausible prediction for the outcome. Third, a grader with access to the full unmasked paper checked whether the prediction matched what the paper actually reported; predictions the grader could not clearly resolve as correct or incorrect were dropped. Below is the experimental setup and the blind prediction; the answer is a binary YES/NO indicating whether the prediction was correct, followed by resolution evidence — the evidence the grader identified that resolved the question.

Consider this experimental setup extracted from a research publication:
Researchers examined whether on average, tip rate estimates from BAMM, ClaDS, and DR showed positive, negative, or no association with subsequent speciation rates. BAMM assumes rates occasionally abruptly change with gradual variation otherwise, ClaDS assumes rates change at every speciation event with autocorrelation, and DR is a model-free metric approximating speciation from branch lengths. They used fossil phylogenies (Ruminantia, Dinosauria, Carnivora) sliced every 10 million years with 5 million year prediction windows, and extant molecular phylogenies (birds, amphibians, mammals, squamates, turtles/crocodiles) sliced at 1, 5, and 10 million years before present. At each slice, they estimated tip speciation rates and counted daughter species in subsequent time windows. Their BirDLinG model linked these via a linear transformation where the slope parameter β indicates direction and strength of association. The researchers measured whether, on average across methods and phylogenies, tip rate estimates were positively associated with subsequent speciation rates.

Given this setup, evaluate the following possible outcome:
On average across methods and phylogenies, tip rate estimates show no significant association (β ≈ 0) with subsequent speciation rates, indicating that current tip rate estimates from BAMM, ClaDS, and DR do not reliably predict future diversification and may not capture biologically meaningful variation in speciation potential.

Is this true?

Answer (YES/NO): NO